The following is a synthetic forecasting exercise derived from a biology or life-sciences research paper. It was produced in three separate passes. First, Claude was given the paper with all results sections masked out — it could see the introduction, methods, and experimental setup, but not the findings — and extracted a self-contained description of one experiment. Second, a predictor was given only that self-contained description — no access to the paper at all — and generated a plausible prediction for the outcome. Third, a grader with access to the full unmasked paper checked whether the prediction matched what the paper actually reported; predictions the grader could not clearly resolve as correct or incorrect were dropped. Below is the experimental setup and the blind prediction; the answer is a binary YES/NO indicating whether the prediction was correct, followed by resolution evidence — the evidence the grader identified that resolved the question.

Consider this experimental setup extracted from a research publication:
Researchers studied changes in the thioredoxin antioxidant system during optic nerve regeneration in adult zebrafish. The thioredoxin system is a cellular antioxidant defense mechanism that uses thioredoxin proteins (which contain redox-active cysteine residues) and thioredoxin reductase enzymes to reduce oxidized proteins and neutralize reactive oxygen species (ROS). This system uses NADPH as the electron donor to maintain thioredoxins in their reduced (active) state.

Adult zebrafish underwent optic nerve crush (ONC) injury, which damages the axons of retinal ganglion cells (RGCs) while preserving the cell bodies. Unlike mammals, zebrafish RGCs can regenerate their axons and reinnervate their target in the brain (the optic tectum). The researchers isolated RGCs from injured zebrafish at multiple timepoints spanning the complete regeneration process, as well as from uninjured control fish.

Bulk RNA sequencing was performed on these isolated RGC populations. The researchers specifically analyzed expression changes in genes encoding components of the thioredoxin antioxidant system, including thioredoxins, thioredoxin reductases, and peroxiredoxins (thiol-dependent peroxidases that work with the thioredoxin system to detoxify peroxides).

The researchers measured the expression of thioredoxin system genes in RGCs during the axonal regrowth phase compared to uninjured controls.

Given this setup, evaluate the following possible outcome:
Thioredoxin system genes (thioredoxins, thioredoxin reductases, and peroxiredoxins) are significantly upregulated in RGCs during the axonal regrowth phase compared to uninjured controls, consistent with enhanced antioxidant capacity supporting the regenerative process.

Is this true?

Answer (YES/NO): YES